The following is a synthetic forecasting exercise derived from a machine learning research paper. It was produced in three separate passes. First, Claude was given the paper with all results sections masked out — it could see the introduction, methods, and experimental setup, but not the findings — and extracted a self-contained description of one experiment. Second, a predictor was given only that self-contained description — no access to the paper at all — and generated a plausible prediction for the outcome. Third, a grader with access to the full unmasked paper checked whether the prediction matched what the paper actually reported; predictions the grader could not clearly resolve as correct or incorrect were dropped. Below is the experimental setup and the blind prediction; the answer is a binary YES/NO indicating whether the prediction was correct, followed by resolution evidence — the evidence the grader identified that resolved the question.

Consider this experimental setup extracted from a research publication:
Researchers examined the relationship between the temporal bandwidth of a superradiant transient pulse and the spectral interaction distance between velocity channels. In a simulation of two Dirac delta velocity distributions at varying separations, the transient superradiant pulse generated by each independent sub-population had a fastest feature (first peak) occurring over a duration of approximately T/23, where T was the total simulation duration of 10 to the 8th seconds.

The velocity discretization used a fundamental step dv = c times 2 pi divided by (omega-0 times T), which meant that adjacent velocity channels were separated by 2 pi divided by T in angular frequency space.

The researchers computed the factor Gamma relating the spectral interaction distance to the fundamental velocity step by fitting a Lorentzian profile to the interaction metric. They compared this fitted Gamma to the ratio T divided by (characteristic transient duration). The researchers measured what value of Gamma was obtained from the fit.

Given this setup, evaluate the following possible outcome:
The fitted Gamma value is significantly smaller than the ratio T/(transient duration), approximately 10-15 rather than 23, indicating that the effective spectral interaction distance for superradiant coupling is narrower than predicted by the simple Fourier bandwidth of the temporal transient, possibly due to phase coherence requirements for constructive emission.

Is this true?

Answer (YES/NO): NO